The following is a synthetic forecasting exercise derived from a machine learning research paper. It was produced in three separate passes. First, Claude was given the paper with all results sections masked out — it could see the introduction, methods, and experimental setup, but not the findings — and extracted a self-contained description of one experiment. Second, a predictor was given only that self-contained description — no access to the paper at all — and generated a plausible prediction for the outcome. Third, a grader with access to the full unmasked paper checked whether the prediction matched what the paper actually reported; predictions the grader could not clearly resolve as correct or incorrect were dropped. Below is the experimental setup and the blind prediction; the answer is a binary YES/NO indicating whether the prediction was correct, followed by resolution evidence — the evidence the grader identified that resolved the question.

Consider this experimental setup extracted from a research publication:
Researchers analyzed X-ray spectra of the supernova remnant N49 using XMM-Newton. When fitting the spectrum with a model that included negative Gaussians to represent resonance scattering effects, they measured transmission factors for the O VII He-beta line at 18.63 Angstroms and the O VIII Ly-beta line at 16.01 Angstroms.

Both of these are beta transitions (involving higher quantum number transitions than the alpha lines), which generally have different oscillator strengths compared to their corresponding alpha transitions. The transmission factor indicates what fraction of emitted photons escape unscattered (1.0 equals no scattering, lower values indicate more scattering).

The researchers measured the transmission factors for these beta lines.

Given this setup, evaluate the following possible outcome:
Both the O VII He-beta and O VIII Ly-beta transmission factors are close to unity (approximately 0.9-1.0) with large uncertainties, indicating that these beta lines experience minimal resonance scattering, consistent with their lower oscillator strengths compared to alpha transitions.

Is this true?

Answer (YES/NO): NO